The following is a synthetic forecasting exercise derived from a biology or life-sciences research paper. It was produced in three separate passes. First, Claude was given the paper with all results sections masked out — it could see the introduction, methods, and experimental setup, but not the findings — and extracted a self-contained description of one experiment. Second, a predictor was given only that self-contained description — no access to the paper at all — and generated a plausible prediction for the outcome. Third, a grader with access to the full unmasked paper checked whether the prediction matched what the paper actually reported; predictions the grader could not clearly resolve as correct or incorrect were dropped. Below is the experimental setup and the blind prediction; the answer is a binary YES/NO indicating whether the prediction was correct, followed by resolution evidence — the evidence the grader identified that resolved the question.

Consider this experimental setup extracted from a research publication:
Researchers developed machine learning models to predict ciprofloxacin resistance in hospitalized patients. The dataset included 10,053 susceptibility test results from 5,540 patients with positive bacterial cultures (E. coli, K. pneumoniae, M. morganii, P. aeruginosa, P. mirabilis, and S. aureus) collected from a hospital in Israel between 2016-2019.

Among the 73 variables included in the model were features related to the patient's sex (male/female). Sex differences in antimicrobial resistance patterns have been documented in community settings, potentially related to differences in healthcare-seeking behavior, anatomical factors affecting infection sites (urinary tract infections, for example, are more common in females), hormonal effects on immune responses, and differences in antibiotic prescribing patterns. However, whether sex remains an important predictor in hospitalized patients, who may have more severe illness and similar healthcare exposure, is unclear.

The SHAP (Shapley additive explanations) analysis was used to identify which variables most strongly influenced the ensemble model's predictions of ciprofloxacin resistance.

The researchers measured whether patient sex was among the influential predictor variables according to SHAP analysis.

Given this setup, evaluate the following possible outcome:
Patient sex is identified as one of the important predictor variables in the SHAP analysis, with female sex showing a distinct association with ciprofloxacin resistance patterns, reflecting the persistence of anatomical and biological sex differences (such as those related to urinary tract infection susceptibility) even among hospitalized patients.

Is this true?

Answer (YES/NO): NO